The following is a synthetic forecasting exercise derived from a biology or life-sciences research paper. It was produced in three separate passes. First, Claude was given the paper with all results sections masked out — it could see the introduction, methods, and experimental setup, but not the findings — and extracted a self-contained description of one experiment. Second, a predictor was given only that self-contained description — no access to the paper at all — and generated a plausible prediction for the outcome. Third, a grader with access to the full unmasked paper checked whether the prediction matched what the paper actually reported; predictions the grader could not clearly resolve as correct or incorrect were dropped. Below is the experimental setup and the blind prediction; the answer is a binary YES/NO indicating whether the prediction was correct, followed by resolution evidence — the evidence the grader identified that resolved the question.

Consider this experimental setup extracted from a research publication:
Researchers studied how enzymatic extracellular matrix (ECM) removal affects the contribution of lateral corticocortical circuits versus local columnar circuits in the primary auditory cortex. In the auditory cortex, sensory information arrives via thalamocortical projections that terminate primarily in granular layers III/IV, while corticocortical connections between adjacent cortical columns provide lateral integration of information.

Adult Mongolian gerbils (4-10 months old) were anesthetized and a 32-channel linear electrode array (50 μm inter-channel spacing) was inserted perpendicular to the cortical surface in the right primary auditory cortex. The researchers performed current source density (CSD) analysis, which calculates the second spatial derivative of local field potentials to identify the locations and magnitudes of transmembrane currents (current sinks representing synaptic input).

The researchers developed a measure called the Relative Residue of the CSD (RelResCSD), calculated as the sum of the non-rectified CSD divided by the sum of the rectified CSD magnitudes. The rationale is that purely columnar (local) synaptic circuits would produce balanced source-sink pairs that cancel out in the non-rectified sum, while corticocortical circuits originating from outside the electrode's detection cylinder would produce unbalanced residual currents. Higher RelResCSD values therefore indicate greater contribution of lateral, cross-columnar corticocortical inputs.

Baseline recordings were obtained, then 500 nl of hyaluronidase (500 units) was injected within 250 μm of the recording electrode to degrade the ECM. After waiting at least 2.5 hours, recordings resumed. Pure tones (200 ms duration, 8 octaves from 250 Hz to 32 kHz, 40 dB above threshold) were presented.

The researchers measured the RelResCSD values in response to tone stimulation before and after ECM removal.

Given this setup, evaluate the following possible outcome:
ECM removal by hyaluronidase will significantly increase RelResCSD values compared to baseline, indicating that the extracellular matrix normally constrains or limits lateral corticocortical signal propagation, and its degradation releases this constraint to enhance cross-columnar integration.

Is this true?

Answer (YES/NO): YES